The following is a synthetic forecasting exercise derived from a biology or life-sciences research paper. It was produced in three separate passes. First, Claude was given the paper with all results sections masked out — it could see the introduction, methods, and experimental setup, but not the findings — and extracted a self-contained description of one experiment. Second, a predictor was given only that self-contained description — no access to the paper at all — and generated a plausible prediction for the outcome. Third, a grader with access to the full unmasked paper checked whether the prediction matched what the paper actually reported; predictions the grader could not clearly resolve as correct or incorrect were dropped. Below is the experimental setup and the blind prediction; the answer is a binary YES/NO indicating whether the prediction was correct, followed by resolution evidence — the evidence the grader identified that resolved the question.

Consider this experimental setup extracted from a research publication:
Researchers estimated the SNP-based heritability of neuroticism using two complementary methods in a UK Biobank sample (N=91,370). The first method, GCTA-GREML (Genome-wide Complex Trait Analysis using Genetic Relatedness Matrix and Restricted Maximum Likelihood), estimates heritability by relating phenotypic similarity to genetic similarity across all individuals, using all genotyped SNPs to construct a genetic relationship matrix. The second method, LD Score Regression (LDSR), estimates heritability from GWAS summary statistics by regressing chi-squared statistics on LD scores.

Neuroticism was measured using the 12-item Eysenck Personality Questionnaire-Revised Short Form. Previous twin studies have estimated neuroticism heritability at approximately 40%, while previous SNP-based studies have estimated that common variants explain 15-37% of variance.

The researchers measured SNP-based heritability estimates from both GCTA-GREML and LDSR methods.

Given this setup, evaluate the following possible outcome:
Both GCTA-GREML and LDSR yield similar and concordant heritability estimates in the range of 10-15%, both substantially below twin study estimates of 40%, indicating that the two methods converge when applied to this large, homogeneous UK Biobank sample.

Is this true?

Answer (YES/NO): NO